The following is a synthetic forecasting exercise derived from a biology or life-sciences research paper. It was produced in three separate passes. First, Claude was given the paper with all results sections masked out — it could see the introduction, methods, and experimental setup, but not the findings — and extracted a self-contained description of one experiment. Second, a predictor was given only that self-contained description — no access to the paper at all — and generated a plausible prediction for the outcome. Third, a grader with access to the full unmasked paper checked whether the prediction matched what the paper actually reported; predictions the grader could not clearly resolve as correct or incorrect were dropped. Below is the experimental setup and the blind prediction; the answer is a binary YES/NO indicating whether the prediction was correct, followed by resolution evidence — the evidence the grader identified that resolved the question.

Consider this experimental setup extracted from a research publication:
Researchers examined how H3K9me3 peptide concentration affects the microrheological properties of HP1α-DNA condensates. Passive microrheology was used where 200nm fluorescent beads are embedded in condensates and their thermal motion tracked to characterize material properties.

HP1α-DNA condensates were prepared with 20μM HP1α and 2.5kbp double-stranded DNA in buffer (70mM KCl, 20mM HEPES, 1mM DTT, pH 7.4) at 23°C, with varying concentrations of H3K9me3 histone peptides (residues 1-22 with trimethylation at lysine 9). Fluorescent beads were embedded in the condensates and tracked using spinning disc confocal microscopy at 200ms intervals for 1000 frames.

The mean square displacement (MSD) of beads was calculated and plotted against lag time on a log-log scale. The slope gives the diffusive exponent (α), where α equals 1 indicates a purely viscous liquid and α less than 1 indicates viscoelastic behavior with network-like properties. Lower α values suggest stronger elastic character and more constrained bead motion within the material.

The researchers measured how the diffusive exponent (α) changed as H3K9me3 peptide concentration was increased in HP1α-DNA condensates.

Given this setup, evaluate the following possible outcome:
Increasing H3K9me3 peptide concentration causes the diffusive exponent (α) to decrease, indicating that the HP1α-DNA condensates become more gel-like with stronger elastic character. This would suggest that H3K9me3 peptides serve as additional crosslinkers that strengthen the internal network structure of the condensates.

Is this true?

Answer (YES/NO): YES